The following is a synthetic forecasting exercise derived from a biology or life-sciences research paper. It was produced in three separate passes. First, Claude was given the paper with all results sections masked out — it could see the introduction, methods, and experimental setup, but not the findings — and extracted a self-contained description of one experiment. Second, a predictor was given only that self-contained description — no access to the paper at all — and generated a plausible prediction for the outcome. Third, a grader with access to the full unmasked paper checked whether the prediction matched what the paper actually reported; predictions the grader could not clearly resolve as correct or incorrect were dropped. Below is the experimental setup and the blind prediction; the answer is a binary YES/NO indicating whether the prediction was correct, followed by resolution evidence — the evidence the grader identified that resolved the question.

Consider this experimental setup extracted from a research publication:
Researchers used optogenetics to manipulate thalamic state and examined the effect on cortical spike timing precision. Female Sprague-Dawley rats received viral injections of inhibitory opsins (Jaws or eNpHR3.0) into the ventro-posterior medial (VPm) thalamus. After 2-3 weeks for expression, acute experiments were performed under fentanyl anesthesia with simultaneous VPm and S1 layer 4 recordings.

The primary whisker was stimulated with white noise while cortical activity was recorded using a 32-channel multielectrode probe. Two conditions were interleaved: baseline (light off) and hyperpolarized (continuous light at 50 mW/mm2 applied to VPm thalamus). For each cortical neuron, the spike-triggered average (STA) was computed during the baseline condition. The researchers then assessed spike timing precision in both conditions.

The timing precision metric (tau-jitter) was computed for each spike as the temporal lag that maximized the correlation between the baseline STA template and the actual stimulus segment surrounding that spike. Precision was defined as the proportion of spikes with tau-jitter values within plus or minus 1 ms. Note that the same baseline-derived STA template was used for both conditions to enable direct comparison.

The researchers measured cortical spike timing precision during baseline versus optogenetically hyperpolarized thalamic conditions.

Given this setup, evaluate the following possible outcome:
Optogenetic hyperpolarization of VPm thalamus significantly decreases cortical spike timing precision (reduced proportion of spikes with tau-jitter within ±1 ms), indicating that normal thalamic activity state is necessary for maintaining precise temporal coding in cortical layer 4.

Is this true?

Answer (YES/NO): YES